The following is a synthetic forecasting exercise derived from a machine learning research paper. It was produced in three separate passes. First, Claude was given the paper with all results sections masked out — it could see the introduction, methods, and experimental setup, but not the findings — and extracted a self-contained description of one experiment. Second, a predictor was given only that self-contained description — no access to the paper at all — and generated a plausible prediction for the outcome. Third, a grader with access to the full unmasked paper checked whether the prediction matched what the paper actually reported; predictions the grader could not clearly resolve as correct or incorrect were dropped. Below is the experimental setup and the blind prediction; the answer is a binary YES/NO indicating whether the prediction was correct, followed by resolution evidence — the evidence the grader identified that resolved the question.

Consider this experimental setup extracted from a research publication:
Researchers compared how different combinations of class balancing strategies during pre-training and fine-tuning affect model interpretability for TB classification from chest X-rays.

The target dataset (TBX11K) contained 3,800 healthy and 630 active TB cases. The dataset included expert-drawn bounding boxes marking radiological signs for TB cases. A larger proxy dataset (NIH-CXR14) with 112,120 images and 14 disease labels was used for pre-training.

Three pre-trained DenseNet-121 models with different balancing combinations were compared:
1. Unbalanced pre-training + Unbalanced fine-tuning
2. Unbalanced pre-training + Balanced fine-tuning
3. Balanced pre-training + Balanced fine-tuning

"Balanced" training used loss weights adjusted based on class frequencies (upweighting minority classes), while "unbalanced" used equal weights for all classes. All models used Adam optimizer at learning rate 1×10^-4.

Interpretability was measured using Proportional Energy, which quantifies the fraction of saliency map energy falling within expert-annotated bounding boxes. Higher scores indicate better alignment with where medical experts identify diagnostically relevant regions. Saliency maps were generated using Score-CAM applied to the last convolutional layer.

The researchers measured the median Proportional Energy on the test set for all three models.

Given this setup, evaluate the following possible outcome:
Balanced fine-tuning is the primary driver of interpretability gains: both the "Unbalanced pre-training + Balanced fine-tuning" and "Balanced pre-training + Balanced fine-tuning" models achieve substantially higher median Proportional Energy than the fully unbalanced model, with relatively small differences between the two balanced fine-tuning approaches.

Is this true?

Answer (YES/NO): NO